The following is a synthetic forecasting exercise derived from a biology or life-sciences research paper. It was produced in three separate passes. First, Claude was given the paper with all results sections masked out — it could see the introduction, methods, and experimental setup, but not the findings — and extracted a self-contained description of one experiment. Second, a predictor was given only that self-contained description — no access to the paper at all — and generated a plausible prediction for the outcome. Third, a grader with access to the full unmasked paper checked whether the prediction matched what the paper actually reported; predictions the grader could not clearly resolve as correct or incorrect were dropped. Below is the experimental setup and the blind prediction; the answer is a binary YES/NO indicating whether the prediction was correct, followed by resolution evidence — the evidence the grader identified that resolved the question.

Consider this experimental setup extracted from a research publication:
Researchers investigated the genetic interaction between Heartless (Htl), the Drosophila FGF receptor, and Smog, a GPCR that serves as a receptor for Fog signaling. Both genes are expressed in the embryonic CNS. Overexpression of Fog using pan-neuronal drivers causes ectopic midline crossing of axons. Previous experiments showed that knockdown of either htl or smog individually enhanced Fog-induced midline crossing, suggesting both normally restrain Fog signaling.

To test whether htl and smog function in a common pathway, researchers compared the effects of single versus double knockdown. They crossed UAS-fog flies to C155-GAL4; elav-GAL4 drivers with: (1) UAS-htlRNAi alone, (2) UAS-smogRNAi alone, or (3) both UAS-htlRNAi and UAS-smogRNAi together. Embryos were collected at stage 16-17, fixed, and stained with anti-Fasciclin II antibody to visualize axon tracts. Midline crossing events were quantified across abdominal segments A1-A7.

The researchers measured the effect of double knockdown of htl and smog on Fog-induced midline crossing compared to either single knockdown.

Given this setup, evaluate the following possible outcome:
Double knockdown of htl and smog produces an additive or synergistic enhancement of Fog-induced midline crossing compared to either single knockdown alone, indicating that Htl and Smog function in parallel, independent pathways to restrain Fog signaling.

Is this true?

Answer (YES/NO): NO